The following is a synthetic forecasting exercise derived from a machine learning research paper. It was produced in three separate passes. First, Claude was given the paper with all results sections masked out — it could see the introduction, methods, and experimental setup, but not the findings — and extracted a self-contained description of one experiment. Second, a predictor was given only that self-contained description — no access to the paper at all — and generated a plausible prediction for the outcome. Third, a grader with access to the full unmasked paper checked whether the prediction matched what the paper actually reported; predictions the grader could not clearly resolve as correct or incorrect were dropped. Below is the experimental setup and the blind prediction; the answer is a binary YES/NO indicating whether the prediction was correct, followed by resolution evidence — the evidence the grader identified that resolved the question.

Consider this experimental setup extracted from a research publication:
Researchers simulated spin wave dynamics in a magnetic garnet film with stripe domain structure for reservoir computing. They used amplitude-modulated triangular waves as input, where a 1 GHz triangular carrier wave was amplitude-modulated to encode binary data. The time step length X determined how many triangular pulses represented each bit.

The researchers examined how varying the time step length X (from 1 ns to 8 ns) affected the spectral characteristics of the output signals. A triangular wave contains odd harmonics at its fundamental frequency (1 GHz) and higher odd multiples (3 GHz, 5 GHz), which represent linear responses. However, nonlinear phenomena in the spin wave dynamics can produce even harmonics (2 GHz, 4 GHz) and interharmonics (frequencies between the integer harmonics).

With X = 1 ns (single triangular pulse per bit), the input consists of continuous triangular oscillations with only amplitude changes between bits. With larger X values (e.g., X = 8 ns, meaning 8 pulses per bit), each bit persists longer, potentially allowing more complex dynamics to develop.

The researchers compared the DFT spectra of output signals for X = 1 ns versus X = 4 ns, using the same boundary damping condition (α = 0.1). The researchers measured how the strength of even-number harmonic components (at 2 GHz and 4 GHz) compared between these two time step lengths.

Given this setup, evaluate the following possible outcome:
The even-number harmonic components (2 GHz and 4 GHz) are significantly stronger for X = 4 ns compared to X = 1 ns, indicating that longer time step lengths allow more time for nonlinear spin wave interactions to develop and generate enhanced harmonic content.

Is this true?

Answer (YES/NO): NO